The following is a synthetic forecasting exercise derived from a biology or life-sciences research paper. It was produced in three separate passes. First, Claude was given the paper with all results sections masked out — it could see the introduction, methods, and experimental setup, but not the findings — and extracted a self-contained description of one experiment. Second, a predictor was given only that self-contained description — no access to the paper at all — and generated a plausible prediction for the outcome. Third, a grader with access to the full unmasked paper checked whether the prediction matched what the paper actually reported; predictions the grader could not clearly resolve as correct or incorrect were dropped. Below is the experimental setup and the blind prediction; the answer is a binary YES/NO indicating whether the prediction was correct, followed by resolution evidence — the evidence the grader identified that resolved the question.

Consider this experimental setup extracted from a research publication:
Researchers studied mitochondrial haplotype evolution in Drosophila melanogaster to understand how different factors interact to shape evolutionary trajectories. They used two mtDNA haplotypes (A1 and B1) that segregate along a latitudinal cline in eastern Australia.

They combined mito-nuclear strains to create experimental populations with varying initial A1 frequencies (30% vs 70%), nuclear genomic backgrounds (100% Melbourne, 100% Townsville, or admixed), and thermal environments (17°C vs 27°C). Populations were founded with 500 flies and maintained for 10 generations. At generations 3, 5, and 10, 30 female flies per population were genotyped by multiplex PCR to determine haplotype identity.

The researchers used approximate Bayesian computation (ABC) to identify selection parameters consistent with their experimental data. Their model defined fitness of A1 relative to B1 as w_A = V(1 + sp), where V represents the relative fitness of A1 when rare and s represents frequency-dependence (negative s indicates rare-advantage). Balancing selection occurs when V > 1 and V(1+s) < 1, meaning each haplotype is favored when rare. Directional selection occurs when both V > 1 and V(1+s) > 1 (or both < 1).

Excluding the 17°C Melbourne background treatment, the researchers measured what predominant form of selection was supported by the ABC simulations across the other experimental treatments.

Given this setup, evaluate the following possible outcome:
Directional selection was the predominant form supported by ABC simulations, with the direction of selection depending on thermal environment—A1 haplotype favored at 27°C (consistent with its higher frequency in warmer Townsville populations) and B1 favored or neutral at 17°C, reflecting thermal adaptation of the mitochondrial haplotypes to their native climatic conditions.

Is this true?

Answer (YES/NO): NO